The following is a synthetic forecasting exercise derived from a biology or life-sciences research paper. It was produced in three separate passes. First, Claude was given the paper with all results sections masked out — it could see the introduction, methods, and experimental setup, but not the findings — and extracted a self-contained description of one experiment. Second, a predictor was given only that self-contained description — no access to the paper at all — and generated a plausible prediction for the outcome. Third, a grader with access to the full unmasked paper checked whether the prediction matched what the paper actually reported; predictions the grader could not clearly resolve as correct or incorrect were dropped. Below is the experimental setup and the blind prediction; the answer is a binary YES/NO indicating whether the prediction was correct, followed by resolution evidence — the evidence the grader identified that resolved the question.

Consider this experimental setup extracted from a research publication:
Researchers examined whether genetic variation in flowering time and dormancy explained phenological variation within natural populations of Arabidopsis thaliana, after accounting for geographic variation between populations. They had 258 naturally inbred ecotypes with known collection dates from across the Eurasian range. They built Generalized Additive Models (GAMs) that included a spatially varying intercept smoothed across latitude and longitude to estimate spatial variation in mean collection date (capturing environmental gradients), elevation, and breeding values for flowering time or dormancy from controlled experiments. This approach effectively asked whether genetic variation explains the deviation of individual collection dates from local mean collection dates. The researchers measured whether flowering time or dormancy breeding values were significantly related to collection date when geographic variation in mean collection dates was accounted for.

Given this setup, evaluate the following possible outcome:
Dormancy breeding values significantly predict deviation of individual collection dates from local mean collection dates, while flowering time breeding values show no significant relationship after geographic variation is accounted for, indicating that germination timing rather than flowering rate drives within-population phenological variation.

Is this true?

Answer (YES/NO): NO